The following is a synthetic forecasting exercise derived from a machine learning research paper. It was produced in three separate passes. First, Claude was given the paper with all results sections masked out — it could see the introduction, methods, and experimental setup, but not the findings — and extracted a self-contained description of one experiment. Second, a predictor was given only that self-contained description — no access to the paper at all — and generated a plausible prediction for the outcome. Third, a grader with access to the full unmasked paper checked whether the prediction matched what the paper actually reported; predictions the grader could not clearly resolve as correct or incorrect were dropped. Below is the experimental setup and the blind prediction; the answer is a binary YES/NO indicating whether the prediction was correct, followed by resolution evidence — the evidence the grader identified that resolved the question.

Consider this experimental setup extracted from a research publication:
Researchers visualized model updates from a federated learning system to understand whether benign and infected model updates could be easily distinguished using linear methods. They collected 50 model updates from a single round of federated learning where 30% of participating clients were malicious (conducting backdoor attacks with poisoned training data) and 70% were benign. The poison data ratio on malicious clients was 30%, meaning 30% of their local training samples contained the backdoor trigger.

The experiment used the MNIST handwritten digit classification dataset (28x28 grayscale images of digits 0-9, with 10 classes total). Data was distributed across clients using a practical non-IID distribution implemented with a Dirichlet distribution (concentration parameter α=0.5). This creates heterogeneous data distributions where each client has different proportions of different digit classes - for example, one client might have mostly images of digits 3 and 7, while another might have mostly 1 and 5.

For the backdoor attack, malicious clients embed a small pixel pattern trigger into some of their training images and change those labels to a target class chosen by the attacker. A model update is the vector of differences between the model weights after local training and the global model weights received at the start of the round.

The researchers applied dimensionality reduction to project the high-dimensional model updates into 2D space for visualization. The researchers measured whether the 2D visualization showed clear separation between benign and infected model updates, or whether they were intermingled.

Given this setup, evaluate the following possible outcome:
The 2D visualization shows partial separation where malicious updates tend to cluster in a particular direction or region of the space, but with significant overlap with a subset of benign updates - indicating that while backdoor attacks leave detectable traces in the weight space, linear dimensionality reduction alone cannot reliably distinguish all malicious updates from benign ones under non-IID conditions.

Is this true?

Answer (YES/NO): NO